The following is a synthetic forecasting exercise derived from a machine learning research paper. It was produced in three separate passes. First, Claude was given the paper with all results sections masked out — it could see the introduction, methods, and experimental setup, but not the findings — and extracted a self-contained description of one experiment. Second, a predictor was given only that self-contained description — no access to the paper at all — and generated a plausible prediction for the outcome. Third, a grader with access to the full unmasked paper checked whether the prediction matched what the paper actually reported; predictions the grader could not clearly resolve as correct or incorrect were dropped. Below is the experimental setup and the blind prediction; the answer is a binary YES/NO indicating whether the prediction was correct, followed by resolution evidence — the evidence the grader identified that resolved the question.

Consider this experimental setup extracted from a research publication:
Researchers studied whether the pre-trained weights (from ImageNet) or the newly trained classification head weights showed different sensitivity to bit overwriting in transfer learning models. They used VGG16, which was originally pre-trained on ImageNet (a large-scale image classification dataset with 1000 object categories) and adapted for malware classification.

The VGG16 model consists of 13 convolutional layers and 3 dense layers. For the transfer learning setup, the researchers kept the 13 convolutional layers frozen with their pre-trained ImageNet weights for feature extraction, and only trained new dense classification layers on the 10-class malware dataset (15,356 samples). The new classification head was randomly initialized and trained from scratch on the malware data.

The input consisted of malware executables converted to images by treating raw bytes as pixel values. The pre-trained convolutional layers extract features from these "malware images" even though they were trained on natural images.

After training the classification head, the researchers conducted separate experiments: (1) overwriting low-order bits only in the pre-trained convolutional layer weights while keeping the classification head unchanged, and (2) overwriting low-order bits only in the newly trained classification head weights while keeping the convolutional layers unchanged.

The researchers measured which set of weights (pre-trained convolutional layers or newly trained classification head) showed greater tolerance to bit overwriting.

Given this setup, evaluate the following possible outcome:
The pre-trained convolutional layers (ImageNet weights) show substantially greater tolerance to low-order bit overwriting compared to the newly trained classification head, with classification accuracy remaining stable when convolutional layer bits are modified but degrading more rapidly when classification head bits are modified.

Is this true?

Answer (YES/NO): NO